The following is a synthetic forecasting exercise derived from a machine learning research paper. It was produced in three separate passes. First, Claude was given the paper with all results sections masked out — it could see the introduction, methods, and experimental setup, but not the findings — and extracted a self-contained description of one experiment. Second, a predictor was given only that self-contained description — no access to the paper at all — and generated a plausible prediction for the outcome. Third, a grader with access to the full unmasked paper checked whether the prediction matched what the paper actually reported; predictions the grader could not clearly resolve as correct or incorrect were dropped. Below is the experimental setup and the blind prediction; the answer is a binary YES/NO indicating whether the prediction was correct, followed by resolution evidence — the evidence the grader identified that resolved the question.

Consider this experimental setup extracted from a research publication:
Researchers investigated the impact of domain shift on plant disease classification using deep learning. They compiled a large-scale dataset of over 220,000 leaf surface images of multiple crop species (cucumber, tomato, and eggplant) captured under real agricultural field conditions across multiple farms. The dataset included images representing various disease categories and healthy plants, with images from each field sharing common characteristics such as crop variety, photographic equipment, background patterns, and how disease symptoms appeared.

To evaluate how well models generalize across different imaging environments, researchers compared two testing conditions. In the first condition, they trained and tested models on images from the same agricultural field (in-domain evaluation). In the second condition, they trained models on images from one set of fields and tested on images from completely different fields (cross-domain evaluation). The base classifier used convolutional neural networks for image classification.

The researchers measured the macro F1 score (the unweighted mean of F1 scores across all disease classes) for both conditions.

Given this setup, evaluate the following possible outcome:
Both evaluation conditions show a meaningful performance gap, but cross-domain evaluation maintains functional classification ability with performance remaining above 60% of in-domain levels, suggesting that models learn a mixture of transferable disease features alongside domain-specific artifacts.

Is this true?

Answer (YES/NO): NO